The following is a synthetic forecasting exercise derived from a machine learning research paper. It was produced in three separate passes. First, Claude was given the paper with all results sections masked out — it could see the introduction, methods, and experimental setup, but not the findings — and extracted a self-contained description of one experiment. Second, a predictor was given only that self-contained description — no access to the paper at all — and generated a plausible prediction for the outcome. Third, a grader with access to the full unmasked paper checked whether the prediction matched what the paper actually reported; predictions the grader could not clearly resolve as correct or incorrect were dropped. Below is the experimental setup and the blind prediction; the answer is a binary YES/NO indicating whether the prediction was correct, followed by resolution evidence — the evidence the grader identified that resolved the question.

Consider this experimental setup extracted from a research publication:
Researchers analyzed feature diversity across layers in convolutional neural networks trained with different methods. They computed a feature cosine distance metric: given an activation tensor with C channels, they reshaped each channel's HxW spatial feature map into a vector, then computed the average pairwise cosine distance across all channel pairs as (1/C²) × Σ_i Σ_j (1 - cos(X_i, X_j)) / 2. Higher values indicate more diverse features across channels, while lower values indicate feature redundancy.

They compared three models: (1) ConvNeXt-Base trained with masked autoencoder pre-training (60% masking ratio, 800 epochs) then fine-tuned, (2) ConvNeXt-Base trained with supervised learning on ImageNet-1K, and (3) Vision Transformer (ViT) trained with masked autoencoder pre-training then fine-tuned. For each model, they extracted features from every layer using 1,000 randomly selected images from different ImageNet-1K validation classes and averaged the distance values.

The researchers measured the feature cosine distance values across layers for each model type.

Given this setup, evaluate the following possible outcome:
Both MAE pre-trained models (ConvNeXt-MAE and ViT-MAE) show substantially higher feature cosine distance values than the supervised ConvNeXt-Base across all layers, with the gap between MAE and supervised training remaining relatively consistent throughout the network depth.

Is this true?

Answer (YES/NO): NO